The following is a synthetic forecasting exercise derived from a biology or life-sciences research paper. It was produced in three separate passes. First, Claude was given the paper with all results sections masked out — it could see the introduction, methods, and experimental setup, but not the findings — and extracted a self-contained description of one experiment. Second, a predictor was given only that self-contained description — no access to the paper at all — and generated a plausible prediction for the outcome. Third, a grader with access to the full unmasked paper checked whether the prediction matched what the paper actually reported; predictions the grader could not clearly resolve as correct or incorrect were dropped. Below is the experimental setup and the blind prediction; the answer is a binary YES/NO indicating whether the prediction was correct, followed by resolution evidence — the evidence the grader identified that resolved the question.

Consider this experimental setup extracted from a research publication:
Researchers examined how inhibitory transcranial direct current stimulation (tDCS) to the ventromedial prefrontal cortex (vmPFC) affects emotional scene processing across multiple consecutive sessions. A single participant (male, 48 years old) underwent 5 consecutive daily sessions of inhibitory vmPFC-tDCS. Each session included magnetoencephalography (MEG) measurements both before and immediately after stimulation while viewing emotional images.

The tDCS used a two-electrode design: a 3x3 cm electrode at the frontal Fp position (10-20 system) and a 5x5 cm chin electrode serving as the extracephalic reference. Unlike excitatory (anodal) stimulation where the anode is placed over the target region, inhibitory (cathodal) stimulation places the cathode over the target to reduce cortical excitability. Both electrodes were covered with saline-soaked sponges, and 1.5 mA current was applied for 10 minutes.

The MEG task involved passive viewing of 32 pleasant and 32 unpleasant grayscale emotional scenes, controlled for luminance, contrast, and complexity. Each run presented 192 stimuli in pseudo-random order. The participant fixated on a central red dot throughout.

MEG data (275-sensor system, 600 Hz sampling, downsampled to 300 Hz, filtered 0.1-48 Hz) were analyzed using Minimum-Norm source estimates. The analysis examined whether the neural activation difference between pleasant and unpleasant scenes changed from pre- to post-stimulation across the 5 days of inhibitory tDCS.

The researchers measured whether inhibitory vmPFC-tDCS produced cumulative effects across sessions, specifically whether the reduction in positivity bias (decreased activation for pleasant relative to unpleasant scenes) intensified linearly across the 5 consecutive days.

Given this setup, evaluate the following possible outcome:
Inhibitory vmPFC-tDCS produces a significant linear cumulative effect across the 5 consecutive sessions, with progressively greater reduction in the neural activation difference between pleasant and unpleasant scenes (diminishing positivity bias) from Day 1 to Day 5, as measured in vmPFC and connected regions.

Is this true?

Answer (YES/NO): YES